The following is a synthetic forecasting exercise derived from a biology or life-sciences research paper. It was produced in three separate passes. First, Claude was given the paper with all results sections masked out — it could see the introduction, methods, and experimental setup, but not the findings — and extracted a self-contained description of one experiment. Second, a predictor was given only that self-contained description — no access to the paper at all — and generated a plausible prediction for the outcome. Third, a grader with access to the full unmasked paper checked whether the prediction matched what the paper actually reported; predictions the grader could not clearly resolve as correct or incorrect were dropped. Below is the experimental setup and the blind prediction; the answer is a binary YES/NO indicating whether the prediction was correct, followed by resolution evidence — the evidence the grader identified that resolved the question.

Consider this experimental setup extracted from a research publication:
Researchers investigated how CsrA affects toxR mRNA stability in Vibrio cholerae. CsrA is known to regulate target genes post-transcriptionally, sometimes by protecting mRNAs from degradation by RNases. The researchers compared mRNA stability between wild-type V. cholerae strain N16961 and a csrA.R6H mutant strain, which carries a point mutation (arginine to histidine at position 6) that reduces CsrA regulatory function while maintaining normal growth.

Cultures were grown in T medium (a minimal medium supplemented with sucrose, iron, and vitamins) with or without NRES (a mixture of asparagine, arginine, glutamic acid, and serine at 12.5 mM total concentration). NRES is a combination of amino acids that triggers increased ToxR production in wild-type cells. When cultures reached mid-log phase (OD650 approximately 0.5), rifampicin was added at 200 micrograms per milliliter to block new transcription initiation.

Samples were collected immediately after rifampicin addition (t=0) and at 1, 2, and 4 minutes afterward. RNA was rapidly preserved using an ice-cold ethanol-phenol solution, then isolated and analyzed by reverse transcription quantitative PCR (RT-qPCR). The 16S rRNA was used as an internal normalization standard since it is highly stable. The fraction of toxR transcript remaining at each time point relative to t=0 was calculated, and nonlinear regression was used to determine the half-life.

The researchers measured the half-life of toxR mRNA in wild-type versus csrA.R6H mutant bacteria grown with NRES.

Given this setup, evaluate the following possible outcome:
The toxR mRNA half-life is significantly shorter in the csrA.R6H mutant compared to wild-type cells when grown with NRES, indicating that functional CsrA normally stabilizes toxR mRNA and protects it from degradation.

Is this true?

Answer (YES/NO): YES